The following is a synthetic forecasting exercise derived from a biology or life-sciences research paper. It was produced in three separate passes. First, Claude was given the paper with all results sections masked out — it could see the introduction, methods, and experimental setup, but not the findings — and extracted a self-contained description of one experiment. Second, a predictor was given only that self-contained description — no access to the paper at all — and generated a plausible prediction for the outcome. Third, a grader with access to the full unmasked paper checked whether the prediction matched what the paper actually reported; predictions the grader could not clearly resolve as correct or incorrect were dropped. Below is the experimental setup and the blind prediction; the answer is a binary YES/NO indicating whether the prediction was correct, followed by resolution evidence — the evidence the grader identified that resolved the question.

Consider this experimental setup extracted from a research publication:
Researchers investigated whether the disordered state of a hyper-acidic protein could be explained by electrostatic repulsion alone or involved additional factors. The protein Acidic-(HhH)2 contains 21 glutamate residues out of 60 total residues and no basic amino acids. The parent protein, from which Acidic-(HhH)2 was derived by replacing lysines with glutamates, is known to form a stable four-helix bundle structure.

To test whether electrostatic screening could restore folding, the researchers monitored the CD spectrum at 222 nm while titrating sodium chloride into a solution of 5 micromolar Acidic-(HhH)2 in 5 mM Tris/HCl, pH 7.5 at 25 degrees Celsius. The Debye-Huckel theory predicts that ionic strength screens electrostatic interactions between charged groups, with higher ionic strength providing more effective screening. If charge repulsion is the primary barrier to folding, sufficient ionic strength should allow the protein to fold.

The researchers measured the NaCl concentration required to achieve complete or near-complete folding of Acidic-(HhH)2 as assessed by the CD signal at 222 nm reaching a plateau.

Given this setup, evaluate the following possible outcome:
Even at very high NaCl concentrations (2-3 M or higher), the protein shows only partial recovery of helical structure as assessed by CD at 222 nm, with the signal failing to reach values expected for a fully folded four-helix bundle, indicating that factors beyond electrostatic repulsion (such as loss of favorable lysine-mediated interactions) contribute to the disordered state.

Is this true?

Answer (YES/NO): NO